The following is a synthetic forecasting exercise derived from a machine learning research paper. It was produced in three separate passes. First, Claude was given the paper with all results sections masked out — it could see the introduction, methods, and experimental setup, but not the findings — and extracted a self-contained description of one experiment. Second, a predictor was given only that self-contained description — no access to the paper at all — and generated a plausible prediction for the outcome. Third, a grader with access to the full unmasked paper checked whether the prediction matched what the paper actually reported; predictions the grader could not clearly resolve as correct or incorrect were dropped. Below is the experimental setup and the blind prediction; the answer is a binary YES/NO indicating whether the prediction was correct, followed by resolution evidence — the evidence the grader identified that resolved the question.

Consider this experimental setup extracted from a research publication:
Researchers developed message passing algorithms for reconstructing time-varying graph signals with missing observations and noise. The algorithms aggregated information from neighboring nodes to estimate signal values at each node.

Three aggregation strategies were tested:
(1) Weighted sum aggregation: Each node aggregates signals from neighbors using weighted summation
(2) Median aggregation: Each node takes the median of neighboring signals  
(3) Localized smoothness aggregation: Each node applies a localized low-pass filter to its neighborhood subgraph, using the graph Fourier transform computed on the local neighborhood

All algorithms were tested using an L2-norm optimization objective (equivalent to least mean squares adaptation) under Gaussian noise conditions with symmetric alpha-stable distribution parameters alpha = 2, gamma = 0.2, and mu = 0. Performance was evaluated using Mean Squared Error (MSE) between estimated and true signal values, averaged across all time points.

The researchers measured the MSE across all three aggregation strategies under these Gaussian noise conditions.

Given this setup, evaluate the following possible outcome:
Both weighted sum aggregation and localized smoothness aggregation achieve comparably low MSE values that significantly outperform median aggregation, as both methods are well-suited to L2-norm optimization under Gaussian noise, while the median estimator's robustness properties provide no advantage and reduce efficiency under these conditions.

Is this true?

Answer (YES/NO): YES